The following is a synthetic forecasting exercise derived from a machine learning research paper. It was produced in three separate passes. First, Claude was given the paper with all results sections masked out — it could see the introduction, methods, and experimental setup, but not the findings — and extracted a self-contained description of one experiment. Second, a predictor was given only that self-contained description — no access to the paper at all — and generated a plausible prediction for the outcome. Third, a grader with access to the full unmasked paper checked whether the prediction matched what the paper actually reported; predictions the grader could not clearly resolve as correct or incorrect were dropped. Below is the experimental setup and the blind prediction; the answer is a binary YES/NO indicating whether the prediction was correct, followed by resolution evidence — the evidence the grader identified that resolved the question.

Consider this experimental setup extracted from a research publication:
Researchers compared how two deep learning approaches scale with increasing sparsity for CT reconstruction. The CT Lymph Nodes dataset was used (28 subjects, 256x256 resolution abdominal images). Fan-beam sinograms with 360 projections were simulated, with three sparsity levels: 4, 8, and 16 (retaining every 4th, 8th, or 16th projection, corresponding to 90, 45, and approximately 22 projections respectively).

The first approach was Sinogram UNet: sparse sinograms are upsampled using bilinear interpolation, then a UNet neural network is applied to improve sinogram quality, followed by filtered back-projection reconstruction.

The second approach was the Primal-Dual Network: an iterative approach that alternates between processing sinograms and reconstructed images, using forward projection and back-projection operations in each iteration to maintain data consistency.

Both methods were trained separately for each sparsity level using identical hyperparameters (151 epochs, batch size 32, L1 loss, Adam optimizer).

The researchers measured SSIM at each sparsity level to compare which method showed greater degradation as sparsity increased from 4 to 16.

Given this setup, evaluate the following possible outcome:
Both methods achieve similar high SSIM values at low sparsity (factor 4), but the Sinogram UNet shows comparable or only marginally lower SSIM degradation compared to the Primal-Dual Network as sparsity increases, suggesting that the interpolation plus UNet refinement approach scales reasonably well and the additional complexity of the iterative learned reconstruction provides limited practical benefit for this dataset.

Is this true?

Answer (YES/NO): NO